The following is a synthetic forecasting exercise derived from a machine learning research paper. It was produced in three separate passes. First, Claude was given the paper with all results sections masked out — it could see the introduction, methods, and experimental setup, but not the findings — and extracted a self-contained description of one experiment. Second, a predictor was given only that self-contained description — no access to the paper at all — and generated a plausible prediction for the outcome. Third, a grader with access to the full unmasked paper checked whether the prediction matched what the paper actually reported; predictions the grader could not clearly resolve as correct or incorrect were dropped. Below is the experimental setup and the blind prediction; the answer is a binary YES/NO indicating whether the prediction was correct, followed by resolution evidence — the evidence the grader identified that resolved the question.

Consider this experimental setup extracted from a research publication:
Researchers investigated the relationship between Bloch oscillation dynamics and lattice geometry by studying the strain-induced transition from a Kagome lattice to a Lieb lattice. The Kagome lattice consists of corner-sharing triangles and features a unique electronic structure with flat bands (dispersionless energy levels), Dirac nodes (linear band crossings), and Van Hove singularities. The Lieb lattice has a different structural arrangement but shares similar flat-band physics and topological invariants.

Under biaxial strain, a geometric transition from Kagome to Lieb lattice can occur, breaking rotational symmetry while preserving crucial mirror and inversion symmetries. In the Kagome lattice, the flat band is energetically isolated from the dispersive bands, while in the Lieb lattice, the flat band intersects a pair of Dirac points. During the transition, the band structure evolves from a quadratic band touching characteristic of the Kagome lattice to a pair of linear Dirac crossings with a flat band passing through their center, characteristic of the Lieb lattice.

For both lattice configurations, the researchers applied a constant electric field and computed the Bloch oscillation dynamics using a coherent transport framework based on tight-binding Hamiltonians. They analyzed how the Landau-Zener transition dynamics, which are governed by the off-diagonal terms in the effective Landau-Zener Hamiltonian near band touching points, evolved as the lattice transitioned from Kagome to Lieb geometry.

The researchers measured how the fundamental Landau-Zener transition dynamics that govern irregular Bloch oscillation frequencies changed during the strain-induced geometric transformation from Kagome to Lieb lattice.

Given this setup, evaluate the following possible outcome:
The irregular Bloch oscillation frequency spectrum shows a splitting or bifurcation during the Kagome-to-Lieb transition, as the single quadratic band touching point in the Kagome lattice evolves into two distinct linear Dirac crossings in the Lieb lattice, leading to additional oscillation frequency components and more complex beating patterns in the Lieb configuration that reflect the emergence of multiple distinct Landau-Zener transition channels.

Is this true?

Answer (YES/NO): NO